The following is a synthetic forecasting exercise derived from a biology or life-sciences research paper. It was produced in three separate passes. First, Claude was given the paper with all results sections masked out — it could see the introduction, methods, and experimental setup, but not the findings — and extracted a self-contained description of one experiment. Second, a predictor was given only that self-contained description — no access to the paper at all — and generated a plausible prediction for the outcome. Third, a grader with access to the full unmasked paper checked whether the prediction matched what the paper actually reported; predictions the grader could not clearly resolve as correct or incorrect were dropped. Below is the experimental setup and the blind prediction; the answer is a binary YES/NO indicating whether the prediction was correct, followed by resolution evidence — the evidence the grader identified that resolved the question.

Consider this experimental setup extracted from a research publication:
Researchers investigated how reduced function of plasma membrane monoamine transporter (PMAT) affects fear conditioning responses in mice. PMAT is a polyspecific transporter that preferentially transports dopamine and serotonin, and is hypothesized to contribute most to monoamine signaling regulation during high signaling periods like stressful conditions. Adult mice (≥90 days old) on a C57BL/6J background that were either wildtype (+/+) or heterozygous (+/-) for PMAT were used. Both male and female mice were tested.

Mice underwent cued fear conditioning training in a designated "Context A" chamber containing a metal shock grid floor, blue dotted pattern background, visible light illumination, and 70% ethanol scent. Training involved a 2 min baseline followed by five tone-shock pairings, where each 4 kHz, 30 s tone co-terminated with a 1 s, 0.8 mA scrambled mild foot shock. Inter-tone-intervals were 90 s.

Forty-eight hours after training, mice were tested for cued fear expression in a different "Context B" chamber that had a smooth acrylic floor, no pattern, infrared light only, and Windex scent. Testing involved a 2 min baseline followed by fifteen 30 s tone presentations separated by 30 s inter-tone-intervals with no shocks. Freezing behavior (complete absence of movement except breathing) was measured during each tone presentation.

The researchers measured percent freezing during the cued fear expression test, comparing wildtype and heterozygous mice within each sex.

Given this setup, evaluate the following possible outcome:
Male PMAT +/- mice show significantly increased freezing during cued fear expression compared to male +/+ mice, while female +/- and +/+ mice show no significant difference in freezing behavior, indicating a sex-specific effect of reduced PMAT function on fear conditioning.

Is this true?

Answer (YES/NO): NO